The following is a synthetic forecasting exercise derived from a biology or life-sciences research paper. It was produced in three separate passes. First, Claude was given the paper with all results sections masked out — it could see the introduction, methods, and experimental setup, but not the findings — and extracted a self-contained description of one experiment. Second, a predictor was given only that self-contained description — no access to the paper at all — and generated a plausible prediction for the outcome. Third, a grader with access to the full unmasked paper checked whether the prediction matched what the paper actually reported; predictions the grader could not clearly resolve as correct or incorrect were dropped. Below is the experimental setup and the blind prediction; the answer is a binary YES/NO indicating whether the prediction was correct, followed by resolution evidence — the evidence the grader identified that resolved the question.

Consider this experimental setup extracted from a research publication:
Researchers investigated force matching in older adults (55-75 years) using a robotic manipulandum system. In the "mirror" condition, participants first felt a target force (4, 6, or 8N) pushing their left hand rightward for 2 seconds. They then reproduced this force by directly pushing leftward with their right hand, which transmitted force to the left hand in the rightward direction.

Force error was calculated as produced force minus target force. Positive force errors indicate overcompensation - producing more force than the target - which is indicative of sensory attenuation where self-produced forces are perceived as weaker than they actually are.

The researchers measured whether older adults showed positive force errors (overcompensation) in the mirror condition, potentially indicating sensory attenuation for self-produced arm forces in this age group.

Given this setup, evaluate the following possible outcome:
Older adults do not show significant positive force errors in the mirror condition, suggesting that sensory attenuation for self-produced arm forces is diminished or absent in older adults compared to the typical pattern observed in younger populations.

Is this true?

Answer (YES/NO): NO